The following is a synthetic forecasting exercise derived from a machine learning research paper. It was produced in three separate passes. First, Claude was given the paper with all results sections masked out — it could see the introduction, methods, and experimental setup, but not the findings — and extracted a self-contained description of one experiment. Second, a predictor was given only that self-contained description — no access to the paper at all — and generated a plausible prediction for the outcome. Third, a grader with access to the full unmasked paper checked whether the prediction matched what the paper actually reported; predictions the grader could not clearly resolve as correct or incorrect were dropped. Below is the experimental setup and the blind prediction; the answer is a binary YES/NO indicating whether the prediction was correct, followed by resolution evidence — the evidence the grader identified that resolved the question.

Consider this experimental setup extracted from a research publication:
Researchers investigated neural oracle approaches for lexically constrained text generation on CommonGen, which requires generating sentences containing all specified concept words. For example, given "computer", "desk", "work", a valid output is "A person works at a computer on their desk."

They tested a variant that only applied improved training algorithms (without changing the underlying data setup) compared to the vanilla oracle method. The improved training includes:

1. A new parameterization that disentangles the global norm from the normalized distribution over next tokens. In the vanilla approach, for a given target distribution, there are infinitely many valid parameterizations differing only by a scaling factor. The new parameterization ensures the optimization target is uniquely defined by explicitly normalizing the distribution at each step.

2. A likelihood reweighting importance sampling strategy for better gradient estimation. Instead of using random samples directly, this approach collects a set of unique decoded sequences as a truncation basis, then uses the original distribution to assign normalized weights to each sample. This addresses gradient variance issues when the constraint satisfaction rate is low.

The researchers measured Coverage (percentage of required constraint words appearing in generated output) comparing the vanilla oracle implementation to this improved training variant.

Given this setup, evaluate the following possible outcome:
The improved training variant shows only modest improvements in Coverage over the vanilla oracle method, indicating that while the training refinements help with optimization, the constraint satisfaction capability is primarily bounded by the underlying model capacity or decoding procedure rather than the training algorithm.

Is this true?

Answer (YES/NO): YES